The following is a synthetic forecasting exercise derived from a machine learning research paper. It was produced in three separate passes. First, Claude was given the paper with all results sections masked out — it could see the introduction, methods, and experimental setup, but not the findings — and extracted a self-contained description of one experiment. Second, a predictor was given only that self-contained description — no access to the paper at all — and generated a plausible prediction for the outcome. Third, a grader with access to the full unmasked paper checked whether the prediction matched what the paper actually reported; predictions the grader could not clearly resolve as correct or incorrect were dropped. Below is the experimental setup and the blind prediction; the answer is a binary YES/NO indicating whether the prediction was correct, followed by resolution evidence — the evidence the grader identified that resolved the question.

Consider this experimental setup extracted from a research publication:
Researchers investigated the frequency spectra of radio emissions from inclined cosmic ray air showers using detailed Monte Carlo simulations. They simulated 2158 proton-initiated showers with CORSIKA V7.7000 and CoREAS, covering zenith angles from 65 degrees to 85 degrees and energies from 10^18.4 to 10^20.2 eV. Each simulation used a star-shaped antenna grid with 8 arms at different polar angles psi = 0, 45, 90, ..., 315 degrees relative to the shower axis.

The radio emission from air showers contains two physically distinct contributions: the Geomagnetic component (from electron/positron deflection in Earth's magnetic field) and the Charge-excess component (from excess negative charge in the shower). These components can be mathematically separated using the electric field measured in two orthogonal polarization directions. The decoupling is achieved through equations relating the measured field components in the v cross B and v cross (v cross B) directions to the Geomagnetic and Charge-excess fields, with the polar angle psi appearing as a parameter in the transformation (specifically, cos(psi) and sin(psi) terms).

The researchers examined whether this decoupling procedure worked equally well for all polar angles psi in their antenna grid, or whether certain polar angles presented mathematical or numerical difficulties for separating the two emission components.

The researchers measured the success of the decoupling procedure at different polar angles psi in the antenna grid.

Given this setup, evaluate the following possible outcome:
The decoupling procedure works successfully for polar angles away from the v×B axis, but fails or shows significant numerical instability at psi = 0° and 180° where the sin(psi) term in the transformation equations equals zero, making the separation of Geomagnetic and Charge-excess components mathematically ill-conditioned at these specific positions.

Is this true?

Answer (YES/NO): YES